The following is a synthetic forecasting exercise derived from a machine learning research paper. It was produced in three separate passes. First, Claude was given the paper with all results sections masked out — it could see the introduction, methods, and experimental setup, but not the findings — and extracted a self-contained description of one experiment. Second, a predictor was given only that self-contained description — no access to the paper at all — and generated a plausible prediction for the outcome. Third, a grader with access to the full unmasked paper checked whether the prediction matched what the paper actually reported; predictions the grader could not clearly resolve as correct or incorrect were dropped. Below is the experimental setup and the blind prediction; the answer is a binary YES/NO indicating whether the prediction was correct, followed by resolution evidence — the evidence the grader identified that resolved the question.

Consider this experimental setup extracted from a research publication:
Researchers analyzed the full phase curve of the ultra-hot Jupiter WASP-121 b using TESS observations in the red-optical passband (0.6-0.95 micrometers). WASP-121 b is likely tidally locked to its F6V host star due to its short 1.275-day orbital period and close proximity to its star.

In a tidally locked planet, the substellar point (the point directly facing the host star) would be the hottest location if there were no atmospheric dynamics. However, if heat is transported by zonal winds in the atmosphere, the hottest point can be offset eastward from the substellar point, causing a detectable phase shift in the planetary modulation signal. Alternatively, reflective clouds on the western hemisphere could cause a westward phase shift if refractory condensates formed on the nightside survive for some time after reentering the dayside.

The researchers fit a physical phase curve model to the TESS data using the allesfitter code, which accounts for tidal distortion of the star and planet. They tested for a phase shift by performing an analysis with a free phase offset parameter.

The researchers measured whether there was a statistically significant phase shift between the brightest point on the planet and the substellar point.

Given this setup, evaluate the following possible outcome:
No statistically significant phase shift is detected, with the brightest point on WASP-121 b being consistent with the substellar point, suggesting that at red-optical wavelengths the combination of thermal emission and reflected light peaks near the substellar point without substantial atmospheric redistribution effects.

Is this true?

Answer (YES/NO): YES